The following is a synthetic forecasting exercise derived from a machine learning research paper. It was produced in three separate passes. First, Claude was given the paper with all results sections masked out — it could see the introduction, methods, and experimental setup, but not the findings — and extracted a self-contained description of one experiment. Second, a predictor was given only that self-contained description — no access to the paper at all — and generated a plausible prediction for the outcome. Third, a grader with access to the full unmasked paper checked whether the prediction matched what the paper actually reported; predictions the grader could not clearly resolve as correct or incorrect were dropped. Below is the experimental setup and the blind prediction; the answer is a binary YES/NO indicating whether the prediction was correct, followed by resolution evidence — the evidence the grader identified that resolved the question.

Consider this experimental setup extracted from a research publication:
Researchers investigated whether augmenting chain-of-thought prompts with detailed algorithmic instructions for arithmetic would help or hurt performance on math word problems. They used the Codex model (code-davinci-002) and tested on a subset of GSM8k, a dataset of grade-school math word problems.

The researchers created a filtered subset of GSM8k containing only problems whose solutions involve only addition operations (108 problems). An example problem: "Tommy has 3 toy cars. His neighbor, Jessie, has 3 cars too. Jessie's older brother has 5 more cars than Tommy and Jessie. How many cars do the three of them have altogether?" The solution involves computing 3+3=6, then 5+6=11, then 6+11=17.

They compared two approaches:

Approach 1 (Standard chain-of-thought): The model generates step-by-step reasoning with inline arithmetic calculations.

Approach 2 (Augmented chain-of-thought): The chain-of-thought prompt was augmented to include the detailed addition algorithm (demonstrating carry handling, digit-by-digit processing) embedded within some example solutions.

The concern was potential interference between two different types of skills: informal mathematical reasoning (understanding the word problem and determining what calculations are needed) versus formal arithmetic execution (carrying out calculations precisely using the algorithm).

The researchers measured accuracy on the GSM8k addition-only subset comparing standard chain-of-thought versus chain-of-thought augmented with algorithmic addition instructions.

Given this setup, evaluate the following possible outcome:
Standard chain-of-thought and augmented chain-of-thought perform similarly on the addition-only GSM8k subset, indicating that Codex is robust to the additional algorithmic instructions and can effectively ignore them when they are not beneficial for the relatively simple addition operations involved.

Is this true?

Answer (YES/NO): NO